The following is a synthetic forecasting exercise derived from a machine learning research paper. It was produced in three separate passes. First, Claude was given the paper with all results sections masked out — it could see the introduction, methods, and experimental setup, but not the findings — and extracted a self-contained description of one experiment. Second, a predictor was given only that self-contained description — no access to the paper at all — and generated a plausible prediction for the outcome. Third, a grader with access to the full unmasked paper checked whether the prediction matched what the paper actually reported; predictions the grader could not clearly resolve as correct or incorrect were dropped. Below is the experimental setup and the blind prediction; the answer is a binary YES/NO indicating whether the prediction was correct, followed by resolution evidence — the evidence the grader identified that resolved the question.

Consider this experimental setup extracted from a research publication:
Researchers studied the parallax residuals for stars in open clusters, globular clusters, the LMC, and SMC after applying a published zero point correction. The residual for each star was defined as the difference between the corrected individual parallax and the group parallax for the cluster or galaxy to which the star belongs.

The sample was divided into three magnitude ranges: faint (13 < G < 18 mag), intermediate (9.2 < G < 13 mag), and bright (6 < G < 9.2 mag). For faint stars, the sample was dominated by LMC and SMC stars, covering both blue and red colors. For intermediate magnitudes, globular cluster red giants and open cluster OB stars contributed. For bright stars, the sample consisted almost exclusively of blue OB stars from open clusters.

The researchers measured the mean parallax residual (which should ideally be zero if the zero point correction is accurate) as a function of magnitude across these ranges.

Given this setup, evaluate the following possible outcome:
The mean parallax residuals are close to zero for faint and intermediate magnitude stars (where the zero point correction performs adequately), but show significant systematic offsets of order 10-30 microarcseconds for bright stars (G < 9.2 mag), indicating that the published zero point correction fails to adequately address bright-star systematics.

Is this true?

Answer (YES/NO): NO